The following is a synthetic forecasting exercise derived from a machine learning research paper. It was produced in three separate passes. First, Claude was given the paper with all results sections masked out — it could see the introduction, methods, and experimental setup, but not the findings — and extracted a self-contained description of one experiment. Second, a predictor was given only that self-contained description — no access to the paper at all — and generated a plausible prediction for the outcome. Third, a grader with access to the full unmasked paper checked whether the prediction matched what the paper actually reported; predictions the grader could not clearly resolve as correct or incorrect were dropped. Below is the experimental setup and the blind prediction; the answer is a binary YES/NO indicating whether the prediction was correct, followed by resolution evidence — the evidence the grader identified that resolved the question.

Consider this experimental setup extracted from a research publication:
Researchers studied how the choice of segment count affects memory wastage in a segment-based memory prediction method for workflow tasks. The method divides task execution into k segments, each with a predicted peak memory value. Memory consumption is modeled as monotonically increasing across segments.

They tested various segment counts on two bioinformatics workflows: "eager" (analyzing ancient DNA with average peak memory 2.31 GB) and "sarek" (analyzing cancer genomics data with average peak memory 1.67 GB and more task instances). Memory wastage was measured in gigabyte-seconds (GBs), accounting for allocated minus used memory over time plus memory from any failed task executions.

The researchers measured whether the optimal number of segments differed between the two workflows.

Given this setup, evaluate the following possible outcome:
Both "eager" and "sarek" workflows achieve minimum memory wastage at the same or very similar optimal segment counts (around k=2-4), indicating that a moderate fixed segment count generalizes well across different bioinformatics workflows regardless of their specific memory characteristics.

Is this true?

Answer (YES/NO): NO